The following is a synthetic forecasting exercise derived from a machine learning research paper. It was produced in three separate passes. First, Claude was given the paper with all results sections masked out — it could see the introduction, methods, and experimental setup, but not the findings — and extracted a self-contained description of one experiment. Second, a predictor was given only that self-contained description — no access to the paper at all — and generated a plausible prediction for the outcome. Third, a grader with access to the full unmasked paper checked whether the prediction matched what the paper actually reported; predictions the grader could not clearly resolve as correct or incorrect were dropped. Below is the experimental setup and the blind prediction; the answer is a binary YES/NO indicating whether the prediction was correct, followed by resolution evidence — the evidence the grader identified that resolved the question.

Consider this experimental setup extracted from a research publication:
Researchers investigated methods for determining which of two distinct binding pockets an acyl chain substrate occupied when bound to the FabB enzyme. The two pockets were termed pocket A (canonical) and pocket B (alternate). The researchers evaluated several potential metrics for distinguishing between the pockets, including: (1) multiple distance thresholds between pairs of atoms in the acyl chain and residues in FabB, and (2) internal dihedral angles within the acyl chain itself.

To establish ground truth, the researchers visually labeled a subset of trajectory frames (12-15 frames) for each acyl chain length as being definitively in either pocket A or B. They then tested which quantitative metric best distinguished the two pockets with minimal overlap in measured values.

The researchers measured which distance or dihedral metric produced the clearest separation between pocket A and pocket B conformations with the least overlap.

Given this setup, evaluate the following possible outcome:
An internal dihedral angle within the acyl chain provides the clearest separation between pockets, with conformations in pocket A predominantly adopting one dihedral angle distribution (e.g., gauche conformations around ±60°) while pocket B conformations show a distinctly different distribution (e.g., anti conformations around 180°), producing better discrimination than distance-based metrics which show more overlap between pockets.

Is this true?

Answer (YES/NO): NO